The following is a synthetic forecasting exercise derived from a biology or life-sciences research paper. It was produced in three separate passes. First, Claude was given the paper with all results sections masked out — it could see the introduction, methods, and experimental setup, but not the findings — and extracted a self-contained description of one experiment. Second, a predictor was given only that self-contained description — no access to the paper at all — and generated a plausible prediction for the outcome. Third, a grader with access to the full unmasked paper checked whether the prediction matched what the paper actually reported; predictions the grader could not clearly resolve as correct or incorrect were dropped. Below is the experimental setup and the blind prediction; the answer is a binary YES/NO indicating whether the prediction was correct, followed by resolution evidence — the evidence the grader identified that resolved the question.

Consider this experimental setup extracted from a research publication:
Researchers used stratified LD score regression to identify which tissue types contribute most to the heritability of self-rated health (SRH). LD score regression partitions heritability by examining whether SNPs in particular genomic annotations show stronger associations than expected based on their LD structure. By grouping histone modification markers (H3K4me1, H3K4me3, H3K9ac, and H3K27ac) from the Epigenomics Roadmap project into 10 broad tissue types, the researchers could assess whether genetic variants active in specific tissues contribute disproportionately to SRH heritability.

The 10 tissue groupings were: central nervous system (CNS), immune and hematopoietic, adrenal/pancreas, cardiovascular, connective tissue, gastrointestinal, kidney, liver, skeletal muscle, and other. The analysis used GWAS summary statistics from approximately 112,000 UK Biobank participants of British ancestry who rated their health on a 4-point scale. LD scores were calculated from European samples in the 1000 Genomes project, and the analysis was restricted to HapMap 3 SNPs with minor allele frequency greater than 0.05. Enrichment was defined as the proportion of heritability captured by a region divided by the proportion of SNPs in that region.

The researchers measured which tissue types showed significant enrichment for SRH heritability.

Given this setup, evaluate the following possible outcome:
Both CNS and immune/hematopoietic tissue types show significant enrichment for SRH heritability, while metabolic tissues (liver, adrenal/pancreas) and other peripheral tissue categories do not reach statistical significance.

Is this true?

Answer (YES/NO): NO